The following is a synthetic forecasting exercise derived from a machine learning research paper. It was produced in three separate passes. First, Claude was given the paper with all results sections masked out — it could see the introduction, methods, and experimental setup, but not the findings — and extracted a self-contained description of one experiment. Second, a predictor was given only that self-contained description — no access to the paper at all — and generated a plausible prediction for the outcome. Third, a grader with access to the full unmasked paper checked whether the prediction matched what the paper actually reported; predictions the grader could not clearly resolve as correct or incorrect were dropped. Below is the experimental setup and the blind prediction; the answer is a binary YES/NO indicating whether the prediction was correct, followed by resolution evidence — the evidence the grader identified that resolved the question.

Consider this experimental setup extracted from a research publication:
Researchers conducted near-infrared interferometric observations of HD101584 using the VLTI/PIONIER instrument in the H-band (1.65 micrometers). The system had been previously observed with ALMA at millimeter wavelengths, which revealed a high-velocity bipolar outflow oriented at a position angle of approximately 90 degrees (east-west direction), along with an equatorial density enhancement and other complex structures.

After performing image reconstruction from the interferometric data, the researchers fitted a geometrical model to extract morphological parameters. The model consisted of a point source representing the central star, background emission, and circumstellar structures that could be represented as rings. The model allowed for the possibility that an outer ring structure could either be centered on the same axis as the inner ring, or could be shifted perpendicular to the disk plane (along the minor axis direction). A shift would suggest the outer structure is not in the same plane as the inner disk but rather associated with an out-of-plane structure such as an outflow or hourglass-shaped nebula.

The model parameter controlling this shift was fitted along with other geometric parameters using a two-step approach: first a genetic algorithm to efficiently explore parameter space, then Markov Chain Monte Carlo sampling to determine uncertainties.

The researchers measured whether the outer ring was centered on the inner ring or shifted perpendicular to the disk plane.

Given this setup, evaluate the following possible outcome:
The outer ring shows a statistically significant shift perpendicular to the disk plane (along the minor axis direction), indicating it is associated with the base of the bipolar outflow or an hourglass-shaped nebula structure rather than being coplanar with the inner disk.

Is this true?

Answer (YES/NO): YES